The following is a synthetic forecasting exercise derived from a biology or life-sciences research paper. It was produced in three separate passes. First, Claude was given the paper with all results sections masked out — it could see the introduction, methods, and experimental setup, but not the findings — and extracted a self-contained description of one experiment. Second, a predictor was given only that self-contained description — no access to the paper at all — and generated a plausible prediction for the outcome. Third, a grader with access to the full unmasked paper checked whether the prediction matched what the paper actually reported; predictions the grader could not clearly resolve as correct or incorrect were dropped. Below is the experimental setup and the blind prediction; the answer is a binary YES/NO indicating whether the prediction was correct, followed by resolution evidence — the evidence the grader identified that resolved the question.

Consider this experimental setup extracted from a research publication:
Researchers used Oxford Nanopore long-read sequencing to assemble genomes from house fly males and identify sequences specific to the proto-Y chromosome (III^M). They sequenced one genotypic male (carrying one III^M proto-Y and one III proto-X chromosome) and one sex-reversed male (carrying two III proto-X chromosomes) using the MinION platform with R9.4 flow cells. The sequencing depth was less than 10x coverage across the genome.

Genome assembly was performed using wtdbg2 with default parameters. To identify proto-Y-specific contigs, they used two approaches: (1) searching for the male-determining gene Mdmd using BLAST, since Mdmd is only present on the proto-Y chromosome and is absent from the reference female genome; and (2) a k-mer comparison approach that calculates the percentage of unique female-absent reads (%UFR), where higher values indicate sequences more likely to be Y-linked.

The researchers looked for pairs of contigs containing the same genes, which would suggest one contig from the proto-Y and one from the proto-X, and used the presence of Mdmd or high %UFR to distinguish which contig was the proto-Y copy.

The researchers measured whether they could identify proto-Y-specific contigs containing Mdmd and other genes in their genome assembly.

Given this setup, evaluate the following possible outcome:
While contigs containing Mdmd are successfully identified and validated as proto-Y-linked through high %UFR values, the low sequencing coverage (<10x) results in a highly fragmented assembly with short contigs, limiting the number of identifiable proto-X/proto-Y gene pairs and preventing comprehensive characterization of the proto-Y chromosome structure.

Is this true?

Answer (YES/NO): NO